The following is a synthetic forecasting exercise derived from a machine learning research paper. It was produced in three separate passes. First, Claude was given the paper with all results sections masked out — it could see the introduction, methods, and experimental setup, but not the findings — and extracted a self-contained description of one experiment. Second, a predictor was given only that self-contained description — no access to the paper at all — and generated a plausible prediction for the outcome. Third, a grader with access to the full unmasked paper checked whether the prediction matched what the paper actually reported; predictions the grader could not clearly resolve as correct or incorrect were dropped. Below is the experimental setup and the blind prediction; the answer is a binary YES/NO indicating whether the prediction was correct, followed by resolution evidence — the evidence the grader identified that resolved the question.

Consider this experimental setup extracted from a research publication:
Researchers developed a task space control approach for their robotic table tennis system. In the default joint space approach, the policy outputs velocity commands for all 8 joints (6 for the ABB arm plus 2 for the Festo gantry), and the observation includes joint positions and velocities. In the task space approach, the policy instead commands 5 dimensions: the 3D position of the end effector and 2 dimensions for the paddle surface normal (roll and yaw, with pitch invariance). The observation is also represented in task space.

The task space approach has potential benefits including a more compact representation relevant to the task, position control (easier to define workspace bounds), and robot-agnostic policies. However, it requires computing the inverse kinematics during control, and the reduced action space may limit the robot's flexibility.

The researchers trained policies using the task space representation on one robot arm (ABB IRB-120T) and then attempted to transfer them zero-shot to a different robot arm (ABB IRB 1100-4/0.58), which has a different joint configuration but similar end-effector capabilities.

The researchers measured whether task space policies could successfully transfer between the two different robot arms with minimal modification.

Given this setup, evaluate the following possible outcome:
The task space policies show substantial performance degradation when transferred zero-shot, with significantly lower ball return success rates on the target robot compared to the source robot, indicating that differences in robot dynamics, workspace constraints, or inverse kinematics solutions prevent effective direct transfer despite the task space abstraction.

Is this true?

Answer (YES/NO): NO